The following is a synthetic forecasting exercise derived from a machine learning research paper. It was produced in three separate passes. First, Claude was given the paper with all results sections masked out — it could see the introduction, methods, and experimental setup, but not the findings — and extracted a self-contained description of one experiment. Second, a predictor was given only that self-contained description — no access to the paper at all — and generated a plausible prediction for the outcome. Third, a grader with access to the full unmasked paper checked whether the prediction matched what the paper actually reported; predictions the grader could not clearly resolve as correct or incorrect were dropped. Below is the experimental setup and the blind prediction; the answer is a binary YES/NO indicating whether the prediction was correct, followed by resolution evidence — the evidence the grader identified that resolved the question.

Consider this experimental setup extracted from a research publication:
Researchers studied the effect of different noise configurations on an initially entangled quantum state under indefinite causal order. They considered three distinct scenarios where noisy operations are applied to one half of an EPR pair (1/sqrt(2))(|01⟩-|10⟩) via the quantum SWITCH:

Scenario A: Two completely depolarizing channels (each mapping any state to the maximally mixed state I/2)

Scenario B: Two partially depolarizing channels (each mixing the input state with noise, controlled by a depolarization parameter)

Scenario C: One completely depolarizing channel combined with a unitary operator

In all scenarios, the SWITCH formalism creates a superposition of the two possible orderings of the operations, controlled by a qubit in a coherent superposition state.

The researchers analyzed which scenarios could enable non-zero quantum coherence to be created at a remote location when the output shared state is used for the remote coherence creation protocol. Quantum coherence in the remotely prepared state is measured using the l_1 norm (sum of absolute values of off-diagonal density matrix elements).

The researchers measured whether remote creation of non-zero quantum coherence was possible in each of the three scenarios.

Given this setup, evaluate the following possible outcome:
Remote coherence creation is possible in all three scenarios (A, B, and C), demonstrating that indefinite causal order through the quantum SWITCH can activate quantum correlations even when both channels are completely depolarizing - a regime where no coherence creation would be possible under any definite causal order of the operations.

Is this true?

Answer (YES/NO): YES